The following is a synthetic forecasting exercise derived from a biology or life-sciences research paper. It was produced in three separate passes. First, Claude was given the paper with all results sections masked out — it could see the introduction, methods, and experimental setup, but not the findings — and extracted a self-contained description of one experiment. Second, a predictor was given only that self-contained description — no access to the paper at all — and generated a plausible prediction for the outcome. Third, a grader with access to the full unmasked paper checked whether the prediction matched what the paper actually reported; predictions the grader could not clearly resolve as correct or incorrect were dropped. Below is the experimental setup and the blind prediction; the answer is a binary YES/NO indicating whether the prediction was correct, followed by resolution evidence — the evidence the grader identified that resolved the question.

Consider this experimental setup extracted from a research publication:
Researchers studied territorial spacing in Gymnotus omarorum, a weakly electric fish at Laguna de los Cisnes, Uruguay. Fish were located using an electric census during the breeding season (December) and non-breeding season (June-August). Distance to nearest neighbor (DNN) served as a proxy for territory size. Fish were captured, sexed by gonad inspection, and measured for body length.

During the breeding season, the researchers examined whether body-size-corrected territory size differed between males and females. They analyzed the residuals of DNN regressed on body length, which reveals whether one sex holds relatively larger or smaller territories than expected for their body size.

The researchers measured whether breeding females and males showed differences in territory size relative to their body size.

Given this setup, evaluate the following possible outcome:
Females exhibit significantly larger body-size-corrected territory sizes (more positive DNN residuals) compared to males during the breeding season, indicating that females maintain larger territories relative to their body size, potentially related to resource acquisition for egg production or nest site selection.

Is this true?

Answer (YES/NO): YES